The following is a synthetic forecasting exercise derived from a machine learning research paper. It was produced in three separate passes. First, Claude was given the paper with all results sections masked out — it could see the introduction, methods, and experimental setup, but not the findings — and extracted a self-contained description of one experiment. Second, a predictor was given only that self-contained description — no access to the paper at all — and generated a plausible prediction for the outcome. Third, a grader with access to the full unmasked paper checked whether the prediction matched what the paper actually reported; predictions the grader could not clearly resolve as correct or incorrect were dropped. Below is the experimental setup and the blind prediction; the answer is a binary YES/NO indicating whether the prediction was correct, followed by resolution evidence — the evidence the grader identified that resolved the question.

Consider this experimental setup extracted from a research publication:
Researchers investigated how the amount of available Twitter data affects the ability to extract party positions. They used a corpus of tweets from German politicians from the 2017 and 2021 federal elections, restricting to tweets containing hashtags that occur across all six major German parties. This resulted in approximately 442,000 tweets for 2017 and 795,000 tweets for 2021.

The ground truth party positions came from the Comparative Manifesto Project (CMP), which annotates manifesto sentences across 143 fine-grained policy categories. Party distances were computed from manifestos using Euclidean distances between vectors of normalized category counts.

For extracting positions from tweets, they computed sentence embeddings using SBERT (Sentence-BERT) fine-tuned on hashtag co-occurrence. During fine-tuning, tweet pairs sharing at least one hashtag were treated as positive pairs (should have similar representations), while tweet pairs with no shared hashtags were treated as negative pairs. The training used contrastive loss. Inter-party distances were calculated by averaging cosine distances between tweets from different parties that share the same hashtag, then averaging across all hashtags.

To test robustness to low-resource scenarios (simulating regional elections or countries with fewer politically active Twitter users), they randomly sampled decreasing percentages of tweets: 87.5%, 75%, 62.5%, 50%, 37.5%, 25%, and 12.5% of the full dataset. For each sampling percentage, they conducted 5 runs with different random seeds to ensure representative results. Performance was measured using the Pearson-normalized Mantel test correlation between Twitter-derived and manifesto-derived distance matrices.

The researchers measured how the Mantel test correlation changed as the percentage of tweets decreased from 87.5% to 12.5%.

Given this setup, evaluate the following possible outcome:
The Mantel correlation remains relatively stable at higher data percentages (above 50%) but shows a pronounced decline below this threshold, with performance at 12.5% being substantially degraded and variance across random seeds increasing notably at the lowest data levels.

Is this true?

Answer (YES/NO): NO